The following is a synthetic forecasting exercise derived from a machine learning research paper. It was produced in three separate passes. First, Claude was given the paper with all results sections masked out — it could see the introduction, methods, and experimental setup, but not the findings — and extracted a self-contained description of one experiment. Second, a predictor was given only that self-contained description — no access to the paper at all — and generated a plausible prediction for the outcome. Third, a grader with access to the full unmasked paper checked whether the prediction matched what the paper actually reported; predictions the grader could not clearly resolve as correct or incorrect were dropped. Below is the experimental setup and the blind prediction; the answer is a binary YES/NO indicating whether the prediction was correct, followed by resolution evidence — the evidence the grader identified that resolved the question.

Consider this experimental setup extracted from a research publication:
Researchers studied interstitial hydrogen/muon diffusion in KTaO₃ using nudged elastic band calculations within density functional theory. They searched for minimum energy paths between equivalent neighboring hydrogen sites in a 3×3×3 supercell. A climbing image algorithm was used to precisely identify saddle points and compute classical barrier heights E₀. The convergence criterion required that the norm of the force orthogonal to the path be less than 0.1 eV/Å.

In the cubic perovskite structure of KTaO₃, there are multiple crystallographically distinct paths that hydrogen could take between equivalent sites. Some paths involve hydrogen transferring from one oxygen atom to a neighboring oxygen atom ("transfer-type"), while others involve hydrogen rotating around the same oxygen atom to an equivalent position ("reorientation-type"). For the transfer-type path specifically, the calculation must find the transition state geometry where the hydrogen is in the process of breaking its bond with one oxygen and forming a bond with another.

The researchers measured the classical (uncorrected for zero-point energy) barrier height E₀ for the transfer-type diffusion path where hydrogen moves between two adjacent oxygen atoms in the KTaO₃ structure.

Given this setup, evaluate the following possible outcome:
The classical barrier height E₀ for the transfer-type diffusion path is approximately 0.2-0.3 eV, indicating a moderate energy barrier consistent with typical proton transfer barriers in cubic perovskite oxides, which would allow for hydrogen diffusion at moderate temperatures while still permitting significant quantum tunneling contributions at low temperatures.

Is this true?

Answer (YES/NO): NO